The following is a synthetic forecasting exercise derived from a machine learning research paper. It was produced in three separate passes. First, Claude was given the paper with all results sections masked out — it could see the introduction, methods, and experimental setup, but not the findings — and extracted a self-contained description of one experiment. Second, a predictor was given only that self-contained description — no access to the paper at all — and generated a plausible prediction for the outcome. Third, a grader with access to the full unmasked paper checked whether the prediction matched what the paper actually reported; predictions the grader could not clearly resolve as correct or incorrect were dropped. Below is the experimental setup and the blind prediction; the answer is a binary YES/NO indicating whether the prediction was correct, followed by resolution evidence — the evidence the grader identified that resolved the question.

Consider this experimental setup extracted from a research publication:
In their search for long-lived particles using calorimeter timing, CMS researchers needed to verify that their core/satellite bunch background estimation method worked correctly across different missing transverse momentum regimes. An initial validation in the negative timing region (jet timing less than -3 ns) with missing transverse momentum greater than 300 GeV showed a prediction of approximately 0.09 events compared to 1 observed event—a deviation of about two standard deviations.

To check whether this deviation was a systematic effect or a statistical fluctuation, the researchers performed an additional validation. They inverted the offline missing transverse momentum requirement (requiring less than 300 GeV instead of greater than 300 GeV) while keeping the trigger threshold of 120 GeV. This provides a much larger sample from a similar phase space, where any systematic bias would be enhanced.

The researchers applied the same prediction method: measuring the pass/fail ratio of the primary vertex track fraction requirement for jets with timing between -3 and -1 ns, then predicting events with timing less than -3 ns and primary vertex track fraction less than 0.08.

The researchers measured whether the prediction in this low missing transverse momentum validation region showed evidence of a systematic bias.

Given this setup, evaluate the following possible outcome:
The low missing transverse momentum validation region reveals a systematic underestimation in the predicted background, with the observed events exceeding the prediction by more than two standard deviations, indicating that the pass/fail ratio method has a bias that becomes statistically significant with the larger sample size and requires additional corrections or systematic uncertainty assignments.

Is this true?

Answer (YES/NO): NO